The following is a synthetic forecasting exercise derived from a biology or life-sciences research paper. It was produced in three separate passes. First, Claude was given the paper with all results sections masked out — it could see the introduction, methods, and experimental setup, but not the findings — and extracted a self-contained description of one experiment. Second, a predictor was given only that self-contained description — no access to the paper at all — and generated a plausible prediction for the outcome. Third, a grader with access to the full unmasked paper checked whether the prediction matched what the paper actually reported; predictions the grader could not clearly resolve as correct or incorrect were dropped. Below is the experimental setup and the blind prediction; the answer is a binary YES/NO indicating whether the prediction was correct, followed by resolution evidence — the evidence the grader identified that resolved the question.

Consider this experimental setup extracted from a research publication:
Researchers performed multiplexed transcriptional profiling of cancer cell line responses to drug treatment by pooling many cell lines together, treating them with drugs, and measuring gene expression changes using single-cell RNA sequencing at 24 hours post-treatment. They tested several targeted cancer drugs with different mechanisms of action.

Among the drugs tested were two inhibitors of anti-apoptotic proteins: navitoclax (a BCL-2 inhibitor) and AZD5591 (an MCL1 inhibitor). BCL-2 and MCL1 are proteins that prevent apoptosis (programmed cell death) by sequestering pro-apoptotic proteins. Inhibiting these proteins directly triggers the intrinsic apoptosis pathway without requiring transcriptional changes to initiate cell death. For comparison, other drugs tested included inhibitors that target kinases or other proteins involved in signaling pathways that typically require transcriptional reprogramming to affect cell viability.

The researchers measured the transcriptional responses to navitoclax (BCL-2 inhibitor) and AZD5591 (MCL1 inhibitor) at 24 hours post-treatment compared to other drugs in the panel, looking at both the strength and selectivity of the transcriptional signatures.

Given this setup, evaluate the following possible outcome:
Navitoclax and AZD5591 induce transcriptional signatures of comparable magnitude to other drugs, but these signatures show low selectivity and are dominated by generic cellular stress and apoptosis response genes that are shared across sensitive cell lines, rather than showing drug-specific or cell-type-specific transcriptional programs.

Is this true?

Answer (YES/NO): NO